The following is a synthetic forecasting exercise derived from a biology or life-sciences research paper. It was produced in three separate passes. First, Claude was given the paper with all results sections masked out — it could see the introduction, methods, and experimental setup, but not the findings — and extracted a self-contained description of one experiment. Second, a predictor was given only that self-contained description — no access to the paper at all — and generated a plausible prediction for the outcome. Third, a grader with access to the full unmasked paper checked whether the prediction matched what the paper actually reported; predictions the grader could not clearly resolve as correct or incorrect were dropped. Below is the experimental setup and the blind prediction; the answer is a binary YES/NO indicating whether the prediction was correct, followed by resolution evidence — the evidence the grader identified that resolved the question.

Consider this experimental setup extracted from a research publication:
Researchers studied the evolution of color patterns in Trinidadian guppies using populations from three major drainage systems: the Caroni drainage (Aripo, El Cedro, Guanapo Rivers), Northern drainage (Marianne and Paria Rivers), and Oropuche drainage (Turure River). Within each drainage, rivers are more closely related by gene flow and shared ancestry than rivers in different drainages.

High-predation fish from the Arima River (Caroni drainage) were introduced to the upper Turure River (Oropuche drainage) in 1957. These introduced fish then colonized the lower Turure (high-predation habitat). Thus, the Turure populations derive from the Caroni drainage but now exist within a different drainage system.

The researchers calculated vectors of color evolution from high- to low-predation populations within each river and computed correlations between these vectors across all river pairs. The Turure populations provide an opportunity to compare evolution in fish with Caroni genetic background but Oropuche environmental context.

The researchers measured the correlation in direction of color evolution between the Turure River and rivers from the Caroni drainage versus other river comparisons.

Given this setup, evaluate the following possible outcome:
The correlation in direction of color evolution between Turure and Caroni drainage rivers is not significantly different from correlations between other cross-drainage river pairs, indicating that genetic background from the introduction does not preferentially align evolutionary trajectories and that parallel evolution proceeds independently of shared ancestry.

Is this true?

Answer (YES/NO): NO